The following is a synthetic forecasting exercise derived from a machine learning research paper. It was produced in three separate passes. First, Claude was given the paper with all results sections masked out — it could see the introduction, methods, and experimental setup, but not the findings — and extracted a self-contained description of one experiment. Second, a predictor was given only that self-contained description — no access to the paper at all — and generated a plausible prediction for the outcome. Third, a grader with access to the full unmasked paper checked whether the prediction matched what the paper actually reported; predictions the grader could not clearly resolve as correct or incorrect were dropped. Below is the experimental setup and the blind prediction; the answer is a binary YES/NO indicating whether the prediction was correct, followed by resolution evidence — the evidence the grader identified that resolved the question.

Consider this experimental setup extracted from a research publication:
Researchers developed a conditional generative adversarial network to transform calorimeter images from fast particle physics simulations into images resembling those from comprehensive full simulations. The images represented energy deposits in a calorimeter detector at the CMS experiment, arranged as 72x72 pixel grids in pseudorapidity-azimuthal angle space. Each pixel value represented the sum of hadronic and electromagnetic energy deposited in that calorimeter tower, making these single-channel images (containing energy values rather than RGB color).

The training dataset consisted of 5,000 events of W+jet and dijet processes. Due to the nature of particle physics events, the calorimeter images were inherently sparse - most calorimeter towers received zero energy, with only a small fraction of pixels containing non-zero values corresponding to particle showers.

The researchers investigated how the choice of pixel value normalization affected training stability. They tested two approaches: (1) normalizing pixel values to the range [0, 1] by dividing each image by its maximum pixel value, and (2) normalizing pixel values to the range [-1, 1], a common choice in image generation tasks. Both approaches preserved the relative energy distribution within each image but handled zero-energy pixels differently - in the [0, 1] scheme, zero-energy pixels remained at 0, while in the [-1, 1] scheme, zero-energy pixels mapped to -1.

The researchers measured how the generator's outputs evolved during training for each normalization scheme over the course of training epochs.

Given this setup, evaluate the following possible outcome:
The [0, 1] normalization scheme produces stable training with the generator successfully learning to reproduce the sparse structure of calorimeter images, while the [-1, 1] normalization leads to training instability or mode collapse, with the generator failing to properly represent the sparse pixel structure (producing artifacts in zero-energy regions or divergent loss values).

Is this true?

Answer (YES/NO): YES